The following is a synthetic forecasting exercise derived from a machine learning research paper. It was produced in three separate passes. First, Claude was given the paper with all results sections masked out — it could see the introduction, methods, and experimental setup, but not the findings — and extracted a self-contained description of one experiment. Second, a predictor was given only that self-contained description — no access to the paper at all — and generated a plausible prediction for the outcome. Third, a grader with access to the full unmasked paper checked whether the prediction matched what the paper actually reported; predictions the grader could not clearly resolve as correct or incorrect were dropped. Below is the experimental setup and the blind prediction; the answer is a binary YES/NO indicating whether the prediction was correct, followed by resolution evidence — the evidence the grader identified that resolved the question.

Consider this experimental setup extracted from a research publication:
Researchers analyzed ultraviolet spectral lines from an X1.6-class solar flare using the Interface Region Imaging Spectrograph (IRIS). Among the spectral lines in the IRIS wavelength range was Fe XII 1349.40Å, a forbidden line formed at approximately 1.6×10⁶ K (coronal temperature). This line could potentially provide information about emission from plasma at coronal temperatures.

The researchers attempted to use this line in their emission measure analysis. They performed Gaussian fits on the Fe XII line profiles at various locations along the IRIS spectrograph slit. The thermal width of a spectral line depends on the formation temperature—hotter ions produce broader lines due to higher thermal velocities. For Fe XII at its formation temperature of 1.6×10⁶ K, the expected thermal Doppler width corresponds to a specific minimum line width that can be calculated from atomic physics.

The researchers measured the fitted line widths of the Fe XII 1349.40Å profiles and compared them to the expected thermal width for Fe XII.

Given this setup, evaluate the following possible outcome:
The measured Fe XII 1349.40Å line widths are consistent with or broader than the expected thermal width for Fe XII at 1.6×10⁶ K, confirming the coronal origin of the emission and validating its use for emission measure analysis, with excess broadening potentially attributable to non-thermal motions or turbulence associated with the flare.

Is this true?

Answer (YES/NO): NO